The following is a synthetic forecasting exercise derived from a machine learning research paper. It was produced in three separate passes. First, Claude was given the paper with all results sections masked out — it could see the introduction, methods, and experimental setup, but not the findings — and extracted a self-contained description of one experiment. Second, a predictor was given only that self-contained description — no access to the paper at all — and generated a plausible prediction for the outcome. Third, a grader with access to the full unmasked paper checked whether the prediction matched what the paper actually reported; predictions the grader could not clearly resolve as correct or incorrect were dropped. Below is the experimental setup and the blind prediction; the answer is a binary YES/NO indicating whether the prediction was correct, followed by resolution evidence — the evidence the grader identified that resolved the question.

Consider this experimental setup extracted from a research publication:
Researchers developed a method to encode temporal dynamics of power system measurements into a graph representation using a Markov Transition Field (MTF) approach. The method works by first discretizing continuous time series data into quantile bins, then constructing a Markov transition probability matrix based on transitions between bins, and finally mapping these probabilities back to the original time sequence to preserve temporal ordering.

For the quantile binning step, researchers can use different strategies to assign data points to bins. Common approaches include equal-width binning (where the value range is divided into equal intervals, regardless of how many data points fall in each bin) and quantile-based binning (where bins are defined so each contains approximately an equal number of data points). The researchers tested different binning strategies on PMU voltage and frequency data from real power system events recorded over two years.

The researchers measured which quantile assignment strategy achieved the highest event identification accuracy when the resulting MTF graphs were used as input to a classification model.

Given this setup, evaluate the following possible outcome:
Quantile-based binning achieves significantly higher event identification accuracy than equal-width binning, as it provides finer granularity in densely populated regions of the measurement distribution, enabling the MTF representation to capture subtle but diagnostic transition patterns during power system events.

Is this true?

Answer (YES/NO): YES